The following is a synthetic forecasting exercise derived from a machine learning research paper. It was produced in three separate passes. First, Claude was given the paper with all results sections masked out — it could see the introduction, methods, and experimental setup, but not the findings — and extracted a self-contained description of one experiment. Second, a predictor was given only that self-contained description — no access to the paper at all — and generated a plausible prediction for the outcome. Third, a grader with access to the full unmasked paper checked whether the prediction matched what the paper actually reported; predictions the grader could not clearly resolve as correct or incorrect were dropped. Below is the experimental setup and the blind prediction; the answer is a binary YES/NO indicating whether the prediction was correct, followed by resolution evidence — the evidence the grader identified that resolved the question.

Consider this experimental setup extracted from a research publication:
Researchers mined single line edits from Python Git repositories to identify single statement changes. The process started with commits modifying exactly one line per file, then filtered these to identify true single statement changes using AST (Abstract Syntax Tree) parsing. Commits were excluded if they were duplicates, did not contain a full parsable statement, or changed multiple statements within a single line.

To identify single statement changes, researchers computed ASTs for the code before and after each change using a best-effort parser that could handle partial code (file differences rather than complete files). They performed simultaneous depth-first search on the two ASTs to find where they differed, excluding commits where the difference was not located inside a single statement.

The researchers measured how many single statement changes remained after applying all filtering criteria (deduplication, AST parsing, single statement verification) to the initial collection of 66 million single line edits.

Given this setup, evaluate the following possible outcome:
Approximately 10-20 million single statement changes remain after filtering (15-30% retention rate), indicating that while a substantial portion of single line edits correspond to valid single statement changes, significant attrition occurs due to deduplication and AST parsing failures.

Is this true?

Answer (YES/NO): NO